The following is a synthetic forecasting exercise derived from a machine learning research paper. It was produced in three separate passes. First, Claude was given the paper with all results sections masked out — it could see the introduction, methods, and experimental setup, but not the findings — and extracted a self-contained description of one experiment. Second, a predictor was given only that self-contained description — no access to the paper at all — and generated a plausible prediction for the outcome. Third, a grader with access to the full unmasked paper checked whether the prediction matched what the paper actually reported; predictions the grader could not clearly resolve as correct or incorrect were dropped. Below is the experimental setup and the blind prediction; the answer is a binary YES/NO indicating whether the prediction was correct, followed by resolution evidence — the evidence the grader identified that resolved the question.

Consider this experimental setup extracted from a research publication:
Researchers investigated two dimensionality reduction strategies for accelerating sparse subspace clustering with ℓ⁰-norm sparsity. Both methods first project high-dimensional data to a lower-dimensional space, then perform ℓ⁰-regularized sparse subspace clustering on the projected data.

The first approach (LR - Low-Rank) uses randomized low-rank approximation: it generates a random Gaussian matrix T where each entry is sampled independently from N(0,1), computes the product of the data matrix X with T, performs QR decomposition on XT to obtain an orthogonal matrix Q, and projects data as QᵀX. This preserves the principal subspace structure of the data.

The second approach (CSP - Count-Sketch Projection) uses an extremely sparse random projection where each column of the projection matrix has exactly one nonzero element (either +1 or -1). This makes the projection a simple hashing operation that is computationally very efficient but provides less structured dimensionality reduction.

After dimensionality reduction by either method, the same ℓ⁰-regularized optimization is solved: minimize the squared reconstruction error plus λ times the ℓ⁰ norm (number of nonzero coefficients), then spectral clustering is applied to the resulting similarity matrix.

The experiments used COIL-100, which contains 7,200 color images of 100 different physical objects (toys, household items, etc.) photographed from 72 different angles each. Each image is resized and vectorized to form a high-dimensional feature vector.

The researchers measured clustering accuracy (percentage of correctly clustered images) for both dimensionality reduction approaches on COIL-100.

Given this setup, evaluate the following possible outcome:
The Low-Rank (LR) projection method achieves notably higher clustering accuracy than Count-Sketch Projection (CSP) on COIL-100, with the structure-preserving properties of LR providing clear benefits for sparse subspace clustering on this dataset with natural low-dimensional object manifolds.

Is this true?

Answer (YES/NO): NO